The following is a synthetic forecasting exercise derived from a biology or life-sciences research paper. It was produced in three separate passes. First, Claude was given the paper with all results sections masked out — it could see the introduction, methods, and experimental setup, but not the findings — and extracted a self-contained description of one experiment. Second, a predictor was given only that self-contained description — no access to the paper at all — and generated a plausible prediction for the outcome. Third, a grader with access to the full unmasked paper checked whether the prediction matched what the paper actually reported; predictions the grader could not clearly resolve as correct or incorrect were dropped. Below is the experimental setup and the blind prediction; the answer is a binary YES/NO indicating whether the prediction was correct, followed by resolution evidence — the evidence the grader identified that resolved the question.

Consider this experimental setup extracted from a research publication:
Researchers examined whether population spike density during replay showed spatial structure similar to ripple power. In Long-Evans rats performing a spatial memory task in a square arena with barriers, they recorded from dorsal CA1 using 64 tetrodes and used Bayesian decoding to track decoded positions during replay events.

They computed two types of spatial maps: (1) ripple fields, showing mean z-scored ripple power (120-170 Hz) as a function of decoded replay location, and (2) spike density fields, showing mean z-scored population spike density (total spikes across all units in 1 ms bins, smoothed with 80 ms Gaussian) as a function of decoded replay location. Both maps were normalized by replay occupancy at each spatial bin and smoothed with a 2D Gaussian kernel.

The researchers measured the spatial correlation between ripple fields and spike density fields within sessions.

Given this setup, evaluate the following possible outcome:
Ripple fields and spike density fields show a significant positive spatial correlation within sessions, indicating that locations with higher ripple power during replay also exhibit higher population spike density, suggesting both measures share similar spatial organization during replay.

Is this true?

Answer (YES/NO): YES